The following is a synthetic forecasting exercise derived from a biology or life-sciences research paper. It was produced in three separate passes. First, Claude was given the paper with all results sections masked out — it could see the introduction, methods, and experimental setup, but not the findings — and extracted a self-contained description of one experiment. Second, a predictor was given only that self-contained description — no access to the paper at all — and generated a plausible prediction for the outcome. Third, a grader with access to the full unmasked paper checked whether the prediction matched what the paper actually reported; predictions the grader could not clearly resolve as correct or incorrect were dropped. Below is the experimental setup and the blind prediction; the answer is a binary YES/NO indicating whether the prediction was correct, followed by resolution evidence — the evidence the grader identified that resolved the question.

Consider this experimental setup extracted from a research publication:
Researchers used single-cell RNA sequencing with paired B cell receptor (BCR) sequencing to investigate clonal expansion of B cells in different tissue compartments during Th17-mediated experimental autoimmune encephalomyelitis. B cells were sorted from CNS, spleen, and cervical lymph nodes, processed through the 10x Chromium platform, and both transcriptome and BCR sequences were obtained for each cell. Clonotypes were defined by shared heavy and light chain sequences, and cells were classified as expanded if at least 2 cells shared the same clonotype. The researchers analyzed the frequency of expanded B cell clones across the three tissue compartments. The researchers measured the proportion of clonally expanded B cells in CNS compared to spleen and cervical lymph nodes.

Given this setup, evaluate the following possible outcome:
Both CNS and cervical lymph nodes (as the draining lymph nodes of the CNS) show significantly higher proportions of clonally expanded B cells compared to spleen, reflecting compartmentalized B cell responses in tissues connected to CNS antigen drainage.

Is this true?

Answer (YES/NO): NO